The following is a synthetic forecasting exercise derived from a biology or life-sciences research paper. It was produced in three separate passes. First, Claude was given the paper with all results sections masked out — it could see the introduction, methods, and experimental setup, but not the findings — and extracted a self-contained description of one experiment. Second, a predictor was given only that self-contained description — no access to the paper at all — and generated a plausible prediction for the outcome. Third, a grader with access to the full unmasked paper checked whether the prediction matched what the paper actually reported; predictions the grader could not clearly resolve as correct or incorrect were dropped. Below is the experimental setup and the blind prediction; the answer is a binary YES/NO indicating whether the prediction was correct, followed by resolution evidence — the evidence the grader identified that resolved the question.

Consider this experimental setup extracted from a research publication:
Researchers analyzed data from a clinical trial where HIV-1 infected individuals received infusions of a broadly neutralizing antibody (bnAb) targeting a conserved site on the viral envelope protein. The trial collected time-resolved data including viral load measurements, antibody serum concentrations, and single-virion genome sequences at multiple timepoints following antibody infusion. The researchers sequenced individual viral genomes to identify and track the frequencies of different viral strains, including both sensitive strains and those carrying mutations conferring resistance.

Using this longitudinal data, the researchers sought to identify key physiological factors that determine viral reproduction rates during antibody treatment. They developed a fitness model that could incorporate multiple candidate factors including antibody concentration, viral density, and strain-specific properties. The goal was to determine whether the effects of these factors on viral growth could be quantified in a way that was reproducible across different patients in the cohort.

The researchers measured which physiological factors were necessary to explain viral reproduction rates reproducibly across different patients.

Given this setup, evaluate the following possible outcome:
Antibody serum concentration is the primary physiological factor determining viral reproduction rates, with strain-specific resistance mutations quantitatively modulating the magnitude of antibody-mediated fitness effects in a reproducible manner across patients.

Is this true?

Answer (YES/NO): NO